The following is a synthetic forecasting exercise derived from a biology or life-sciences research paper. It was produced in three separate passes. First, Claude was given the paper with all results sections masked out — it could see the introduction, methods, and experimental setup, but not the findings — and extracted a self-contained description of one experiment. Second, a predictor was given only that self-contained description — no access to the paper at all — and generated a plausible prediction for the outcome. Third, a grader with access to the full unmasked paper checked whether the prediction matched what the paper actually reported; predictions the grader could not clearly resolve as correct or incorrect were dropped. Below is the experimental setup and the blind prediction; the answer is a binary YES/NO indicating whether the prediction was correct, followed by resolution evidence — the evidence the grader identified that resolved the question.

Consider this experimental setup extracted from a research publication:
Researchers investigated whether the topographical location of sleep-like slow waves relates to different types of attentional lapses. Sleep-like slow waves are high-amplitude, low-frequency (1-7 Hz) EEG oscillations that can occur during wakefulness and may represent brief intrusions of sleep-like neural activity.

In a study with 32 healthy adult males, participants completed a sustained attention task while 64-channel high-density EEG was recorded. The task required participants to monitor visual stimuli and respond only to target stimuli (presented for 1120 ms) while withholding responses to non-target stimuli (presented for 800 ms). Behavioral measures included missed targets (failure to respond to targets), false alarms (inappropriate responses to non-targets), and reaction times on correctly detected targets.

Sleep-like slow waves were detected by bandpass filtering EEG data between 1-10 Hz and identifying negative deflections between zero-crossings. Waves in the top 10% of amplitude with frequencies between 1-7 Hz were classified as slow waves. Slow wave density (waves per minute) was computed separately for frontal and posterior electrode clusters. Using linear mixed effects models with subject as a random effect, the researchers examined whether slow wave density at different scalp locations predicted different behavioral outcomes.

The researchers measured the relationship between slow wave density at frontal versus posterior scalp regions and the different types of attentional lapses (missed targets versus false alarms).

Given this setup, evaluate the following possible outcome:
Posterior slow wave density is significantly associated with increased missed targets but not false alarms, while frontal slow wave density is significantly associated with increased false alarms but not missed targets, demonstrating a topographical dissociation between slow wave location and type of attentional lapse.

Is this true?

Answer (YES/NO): NO